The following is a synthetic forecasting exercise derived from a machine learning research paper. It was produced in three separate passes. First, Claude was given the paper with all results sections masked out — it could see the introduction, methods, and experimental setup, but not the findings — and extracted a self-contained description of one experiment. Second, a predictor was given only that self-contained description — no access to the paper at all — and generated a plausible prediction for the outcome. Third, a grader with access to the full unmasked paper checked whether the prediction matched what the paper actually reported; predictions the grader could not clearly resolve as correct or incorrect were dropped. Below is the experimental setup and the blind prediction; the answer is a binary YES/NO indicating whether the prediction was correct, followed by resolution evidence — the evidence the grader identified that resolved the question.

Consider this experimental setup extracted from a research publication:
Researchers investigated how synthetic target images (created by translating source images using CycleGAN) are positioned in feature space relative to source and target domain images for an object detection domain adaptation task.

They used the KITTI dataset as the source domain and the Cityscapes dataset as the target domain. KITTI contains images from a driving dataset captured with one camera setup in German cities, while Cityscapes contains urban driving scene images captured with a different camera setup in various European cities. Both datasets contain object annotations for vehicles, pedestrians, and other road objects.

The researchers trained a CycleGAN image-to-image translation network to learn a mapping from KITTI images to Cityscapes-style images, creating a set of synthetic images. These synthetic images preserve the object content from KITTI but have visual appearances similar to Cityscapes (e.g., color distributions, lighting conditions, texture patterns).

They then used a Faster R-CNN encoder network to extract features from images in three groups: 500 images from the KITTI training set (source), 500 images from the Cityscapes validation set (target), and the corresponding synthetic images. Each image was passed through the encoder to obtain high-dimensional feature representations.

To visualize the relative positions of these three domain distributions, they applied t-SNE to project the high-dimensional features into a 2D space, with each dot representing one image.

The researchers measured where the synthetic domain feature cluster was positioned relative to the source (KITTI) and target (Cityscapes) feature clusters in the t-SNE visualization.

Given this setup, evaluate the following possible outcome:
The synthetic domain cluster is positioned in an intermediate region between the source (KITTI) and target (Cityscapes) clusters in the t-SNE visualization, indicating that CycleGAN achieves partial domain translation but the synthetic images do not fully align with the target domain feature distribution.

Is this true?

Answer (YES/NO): YES